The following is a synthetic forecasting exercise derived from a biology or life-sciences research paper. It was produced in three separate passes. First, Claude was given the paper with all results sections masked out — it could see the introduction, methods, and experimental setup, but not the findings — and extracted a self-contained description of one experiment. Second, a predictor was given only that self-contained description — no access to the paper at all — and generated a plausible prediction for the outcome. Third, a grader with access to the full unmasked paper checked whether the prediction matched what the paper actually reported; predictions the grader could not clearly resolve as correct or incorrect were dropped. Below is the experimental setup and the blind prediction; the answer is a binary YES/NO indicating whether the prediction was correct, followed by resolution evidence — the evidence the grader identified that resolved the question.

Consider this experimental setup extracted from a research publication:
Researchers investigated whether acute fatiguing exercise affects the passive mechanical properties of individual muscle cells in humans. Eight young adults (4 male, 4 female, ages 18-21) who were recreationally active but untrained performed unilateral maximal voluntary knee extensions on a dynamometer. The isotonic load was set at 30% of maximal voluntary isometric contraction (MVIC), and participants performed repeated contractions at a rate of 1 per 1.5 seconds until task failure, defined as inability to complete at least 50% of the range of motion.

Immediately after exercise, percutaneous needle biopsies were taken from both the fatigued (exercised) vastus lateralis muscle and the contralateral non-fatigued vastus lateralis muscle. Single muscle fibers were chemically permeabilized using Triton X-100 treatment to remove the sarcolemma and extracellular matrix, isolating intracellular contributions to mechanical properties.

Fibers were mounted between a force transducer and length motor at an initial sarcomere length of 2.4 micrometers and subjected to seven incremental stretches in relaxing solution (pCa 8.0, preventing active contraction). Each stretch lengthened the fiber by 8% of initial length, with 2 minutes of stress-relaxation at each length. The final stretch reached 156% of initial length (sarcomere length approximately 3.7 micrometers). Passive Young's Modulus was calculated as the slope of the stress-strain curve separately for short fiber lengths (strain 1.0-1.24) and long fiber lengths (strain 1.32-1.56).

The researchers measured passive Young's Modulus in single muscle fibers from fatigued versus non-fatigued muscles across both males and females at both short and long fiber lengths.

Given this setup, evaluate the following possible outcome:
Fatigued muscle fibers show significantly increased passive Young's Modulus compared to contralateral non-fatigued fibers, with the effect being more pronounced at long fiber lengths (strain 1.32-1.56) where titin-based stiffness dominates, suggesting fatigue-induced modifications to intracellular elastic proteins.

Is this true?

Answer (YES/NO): NO